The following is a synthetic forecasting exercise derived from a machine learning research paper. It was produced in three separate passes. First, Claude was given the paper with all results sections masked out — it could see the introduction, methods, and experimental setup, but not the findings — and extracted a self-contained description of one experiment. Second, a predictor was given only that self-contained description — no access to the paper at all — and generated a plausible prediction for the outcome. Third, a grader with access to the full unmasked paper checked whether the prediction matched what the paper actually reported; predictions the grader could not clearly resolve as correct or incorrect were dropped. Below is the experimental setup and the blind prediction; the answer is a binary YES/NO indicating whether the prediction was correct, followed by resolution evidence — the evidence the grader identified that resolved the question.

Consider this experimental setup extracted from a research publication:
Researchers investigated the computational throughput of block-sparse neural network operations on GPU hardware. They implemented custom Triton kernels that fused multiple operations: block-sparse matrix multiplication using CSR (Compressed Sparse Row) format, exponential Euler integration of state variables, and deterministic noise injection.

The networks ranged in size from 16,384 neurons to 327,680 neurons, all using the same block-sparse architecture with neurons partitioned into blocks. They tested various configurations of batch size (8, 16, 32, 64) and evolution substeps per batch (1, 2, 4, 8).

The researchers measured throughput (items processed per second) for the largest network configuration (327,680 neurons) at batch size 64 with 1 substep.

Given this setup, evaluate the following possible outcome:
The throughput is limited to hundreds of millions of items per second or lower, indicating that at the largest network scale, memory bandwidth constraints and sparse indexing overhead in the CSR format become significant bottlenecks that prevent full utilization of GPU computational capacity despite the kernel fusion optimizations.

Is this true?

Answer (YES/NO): NO